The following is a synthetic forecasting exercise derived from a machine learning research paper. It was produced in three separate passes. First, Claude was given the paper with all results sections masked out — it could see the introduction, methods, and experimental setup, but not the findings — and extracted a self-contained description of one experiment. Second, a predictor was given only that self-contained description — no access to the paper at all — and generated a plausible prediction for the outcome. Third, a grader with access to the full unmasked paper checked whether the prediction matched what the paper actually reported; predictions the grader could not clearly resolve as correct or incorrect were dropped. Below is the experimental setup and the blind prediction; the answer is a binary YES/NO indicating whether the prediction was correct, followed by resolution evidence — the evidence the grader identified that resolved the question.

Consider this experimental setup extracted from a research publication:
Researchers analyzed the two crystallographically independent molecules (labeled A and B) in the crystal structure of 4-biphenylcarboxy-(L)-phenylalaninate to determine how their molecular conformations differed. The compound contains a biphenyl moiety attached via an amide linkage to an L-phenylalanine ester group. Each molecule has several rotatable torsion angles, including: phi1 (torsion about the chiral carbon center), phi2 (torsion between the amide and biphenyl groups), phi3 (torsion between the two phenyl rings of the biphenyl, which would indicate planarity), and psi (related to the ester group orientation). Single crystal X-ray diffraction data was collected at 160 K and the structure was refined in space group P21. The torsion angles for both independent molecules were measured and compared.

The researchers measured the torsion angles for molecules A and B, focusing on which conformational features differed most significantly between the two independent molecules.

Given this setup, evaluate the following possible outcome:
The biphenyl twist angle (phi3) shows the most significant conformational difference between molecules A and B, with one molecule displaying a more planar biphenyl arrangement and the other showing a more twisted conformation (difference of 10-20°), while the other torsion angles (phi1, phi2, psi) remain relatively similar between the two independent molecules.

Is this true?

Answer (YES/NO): NO